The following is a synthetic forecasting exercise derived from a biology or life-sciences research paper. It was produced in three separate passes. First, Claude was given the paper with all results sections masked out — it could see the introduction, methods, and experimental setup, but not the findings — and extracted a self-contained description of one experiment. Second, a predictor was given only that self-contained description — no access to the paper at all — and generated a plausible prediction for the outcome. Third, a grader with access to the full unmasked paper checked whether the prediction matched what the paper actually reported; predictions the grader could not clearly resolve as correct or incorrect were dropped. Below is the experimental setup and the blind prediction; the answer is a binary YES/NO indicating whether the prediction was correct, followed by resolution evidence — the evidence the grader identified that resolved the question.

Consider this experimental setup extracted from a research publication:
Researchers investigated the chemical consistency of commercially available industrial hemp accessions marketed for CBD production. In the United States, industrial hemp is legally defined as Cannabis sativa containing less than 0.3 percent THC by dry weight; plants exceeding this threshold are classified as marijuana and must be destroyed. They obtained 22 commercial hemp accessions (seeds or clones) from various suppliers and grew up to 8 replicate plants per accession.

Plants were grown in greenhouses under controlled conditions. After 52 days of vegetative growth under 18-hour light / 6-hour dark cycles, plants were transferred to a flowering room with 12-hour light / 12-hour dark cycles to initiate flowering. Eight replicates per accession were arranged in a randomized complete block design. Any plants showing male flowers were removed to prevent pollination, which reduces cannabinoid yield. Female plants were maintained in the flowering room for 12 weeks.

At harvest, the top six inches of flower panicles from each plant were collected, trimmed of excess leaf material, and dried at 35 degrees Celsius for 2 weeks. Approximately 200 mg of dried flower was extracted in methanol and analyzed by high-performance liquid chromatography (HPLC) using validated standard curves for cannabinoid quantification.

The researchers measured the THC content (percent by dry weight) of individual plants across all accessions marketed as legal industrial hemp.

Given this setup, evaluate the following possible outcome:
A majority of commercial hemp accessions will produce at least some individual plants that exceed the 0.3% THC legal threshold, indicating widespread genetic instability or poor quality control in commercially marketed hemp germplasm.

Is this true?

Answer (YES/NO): YES